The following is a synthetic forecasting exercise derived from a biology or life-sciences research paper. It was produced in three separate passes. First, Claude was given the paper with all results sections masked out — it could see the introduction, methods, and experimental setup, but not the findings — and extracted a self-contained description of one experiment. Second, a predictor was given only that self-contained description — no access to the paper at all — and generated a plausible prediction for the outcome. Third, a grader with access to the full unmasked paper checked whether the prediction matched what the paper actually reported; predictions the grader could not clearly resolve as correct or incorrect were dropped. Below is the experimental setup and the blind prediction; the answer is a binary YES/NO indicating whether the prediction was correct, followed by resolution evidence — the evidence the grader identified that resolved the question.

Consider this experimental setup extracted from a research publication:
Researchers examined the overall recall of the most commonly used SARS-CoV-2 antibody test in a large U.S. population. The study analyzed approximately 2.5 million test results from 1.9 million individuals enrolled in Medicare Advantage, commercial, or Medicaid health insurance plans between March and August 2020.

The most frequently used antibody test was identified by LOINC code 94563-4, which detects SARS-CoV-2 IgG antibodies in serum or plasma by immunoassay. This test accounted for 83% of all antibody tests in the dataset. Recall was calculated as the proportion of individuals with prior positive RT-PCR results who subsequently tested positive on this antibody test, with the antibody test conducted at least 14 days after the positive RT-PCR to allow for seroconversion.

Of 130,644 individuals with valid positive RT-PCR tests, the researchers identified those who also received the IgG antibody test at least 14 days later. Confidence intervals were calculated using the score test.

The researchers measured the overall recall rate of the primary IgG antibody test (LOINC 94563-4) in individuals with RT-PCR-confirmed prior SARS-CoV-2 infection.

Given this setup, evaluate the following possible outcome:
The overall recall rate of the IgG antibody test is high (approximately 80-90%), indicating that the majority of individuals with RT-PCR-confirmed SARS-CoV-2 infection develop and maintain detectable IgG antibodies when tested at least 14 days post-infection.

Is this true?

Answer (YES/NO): NO